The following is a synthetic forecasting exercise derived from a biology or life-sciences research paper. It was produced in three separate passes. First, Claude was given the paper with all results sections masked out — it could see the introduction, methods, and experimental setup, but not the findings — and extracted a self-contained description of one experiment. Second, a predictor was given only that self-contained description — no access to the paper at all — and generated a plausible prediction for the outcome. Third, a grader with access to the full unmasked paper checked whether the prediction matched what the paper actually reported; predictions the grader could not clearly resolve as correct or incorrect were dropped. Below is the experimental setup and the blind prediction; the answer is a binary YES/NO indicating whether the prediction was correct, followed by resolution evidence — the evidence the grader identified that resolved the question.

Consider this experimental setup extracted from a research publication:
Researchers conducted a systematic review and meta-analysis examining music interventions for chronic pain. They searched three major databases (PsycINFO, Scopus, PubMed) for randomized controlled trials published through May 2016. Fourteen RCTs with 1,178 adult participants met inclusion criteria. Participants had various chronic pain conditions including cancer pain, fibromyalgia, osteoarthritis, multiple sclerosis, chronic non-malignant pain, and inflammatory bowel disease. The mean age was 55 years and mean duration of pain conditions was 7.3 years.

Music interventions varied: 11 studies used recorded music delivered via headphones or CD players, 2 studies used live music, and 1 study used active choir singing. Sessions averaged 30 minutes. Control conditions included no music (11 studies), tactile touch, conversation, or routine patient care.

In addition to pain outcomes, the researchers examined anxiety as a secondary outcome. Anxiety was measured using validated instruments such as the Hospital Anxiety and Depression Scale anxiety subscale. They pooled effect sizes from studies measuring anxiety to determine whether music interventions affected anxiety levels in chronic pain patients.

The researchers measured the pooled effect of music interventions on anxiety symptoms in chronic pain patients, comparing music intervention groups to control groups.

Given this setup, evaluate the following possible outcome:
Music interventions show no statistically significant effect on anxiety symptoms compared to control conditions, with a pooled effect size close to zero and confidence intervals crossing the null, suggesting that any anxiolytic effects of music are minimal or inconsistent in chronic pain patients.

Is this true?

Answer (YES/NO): NO